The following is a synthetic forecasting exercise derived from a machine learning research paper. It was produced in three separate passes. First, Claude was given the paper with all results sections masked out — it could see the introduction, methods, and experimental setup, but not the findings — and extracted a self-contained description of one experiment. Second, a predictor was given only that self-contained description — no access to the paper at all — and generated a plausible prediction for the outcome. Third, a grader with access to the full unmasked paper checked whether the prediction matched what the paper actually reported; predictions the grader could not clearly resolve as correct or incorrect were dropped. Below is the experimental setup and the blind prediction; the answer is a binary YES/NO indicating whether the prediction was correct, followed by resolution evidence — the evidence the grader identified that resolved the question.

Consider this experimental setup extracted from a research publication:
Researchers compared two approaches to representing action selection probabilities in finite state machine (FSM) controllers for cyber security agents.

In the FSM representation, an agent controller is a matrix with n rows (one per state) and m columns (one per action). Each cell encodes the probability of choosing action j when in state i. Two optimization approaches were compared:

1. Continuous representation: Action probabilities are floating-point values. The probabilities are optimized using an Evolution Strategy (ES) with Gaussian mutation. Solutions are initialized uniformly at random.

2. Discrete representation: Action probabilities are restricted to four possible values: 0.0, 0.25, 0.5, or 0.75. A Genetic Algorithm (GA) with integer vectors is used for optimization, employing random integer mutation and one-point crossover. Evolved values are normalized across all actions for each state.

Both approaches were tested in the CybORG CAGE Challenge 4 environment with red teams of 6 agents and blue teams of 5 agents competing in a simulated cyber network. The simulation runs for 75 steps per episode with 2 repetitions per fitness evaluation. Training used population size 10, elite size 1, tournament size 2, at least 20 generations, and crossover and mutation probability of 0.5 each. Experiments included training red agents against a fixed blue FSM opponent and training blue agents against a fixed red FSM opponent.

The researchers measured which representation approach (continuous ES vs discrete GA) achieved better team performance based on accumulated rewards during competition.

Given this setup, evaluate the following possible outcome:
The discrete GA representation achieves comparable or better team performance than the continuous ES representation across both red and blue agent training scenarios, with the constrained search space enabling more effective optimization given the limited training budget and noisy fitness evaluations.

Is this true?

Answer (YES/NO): YES